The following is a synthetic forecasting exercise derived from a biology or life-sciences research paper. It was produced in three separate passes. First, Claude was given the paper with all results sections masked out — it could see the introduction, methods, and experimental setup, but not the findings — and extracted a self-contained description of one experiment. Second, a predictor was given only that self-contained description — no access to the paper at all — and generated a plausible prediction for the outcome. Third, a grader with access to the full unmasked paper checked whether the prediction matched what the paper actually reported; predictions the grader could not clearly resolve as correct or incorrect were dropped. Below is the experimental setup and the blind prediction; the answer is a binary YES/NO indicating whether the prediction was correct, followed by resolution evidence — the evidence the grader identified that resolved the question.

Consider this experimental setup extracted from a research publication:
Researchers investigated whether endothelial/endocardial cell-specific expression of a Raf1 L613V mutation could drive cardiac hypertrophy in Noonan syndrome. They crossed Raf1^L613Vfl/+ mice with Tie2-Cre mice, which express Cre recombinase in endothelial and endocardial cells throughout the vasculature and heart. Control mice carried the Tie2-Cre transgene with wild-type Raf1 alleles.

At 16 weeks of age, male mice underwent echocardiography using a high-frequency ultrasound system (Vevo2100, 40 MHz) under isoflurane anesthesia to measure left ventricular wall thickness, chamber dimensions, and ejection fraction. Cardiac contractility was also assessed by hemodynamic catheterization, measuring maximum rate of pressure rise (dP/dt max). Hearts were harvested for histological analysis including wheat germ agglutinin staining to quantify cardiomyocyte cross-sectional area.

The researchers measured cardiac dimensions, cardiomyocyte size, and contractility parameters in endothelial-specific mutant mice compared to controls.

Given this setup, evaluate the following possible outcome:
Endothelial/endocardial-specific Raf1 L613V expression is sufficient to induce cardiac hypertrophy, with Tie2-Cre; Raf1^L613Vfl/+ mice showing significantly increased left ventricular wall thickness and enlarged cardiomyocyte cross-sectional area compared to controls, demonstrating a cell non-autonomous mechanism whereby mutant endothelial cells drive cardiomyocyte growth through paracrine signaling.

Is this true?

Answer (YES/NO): YES